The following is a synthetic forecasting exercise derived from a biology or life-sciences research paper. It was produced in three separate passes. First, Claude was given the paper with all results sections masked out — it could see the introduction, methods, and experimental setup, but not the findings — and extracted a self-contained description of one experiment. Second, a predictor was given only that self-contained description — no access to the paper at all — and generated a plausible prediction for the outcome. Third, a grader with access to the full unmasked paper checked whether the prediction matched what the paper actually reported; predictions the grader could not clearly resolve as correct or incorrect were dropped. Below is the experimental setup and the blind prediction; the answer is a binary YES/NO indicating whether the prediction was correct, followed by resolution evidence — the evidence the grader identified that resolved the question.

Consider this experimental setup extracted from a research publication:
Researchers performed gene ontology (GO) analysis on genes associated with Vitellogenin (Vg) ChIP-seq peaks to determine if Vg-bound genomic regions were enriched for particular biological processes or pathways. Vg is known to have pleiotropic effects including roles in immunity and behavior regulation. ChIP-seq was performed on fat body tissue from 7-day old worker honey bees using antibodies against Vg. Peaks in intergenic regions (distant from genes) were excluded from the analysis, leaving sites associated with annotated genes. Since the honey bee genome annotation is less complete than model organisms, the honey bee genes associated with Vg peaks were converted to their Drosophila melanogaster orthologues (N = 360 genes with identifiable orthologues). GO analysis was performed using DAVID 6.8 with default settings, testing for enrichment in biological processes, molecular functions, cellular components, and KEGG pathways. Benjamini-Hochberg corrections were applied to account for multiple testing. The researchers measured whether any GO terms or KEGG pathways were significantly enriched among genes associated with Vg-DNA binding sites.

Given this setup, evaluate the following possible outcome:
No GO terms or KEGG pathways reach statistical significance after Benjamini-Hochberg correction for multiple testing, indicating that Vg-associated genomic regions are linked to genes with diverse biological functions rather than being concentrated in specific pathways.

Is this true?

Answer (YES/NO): NO